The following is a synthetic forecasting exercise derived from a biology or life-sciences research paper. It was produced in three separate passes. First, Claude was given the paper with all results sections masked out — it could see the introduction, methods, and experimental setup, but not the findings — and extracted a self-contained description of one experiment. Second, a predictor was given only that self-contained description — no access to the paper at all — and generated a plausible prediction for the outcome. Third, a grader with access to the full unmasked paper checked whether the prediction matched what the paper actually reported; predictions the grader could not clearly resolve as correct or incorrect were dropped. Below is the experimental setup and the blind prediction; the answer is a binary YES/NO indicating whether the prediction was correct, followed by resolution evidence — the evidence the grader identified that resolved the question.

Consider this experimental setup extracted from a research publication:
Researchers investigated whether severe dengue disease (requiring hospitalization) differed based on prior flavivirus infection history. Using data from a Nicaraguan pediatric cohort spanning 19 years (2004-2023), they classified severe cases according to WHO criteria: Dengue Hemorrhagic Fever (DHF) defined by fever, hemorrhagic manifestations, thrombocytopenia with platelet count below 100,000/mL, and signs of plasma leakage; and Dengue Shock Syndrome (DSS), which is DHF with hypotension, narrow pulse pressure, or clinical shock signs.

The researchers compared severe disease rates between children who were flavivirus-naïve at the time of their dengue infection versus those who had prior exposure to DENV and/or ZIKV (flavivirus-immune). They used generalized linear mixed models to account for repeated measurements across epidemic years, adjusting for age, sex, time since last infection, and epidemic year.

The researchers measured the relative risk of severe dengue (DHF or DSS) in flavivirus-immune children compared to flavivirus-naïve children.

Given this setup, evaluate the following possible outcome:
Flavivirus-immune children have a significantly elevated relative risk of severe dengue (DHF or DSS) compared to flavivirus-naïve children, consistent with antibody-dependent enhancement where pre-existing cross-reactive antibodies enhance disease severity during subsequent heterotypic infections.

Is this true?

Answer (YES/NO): YES